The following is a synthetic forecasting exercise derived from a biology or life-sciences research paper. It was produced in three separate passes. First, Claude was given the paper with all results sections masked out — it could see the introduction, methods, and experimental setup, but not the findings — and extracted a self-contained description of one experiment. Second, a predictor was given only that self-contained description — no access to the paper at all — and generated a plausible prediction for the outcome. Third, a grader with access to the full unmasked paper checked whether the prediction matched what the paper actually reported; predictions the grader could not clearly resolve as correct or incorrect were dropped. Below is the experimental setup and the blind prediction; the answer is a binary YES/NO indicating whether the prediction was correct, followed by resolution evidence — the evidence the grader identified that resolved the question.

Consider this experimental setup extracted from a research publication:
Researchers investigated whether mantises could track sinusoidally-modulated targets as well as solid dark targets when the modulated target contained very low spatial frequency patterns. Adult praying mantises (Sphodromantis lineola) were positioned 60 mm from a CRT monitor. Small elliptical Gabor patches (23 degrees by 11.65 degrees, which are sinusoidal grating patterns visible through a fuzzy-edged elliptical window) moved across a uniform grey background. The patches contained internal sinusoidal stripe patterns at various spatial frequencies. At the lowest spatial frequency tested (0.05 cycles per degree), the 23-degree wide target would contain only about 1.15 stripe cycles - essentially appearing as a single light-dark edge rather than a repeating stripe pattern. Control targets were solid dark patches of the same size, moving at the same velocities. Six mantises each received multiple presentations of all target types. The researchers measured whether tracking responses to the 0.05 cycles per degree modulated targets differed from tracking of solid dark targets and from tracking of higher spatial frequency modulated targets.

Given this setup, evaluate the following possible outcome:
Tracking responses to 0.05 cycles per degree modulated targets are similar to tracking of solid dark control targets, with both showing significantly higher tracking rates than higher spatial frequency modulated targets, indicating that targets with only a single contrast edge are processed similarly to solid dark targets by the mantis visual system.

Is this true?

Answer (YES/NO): YES